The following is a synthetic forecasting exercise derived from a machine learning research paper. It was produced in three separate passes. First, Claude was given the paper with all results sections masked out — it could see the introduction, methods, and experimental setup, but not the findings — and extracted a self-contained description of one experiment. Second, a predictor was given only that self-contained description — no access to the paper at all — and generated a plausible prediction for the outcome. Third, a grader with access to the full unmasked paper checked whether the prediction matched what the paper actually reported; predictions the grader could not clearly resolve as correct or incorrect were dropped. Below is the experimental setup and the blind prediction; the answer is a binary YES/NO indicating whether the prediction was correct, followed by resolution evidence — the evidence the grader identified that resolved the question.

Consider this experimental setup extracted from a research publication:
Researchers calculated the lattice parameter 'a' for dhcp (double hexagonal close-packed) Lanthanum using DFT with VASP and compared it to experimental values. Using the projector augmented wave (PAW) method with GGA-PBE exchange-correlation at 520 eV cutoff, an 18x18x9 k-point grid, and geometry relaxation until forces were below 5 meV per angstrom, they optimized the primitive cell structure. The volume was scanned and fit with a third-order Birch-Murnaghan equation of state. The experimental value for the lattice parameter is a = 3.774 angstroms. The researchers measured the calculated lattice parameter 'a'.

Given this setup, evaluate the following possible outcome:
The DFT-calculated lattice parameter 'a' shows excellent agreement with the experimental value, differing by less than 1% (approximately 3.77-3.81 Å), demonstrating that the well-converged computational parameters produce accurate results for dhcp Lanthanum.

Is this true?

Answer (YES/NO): YES